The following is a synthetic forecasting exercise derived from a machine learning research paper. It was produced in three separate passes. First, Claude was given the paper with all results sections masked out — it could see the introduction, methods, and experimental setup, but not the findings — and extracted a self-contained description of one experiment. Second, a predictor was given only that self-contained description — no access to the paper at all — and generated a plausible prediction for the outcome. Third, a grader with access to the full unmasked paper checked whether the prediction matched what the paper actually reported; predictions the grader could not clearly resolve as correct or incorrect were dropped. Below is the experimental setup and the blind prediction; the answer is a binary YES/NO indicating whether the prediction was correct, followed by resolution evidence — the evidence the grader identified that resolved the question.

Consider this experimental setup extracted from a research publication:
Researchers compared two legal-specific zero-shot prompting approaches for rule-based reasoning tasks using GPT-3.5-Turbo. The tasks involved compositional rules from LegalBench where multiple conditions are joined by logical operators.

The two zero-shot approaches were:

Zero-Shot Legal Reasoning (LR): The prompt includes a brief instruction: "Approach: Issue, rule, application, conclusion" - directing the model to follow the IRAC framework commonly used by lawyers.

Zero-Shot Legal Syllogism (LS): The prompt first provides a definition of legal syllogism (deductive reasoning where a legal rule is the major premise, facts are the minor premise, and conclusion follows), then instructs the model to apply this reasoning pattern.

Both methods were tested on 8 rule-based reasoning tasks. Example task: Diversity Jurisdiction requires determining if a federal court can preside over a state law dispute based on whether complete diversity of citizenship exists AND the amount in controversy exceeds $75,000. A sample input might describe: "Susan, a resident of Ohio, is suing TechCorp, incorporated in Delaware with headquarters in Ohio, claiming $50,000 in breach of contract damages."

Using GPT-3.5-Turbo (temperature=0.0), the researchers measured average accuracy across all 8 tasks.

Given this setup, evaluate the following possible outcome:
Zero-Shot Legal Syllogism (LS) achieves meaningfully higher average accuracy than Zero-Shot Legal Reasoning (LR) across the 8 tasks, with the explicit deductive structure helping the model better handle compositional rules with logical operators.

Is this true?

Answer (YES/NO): YES